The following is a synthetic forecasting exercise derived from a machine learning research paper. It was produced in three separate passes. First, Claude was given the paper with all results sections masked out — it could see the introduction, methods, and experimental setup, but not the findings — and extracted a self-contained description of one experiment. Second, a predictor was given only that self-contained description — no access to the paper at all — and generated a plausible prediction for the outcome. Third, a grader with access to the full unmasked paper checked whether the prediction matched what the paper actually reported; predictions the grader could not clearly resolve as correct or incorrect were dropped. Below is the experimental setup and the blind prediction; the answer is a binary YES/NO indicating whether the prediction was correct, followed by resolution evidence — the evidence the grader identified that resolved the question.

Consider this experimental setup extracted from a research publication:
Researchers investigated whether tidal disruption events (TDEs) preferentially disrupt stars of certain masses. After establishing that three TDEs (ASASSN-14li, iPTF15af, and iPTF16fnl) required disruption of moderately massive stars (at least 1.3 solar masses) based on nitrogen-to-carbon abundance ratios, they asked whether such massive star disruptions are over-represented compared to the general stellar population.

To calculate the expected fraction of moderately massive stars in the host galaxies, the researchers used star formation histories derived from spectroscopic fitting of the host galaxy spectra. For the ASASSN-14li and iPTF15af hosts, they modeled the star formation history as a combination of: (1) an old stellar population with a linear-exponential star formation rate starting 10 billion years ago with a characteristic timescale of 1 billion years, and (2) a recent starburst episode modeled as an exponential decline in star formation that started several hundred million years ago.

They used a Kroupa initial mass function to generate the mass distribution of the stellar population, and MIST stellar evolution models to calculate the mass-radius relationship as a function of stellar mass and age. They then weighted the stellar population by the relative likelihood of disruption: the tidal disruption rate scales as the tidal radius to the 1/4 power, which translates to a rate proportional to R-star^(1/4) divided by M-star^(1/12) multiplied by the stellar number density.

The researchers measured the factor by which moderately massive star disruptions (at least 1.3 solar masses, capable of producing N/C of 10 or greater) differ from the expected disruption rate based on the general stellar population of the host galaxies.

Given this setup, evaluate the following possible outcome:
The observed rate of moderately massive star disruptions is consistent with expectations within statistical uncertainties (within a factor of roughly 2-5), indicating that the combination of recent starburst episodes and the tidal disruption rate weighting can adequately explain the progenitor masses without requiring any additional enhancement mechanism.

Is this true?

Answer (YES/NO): NO